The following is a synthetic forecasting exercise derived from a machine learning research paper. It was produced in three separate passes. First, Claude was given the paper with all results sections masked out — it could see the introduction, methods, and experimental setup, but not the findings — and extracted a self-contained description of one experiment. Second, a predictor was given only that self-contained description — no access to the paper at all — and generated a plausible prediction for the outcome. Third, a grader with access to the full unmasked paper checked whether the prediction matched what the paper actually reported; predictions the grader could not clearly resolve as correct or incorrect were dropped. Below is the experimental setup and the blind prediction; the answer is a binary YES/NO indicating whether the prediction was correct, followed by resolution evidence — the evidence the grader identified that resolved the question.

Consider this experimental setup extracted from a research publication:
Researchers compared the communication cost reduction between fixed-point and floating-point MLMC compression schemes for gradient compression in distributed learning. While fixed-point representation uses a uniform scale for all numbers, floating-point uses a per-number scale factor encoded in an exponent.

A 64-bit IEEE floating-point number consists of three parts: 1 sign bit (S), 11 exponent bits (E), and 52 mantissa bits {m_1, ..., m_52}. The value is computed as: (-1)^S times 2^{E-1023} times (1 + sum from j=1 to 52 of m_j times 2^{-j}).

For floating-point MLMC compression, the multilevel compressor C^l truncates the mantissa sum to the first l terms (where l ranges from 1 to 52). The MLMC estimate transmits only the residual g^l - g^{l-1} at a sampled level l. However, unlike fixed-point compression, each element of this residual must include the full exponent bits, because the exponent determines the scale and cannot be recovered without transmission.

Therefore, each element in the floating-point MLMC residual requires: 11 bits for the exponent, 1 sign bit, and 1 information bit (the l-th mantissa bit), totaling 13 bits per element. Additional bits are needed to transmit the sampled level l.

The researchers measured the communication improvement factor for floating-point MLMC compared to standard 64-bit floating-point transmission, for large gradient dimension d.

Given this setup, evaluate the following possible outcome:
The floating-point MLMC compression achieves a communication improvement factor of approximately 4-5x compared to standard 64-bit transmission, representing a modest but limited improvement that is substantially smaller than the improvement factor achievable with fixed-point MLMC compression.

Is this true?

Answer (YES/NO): YES